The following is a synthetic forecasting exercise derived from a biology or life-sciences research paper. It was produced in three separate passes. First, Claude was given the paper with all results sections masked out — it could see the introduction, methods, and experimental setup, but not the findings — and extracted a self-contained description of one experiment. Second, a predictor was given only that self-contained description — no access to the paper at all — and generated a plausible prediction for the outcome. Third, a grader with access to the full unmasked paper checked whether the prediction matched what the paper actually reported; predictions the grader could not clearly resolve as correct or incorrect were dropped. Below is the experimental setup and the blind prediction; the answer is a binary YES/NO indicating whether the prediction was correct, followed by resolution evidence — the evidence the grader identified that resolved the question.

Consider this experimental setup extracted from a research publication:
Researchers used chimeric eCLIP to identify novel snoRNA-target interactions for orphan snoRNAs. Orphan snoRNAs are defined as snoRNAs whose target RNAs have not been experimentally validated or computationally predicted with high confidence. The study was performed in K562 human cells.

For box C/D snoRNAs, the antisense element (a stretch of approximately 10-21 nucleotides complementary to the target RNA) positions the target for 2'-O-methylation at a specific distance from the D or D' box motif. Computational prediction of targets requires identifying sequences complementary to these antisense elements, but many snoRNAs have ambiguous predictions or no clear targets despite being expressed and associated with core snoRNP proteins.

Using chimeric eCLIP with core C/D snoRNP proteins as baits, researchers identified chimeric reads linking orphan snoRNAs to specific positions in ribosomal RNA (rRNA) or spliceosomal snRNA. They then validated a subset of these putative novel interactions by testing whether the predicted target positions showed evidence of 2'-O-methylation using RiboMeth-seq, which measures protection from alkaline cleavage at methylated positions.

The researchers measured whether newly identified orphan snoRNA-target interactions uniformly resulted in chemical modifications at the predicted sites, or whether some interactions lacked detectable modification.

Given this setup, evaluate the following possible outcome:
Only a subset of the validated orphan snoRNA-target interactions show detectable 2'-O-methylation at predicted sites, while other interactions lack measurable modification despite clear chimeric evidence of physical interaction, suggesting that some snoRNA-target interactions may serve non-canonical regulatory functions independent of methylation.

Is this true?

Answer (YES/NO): YES